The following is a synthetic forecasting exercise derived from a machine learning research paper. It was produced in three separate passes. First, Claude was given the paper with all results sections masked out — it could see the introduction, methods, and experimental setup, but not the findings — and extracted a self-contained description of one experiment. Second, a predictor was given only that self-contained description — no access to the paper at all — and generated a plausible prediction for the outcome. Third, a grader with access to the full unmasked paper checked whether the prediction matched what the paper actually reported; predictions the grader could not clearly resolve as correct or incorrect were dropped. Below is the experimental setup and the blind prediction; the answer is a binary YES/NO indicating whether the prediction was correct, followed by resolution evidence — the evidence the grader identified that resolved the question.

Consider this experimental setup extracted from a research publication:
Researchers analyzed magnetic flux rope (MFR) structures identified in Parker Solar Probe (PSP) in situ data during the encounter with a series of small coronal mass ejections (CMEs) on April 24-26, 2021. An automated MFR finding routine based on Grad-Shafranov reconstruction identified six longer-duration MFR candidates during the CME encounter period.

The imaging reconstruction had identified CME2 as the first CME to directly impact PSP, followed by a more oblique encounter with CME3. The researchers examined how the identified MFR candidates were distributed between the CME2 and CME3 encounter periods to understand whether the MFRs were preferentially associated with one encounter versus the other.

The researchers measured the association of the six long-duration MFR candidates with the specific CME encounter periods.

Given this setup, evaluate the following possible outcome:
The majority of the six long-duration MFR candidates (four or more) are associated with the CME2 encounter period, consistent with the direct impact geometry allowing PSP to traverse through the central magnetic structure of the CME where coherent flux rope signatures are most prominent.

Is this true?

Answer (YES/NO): YES